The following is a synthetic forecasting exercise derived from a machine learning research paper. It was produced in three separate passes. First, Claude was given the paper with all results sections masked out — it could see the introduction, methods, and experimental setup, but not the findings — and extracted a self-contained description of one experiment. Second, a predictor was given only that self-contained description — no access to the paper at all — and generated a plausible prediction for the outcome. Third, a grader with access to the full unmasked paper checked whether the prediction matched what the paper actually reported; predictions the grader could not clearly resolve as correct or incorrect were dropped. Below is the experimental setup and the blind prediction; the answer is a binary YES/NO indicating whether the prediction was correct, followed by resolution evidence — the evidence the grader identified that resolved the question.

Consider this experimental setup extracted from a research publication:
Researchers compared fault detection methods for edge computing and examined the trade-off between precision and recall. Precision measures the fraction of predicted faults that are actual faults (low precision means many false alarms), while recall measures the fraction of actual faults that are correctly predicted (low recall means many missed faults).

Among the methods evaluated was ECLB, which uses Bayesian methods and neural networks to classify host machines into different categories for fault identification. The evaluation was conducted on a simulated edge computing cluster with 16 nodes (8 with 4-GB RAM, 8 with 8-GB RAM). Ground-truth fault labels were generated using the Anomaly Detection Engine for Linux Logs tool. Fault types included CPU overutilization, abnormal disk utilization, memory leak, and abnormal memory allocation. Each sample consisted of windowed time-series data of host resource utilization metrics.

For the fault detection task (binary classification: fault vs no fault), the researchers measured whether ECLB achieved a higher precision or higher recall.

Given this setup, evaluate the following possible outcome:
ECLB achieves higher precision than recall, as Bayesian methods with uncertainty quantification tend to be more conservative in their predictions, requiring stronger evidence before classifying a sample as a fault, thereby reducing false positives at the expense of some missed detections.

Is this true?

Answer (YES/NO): NO